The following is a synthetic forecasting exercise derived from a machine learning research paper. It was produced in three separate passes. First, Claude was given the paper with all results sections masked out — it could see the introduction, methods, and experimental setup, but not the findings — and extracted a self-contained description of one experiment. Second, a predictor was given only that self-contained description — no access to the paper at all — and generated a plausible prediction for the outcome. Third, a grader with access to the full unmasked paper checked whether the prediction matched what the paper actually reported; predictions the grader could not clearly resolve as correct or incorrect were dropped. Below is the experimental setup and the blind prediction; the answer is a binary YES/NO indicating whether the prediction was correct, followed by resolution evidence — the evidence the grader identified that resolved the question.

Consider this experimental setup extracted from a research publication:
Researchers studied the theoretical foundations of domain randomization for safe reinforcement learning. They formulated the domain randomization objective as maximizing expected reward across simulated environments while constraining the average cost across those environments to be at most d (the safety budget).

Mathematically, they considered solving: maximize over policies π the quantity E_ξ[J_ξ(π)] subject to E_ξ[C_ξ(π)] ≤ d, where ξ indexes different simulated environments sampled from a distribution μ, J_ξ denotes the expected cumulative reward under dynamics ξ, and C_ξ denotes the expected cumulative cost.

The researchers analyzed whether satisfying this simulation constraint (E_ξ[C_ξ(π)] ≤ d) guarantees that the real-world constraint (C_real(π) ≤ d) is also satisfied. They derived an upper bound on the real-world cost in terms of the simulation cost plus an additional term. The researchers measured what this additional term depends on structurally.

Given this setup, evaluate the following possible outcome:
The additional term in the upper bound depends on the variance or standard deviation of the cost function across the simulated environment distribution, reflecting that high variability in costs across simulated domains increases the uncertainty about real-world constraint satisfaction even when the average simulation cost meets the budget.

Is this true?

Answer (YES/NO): NO